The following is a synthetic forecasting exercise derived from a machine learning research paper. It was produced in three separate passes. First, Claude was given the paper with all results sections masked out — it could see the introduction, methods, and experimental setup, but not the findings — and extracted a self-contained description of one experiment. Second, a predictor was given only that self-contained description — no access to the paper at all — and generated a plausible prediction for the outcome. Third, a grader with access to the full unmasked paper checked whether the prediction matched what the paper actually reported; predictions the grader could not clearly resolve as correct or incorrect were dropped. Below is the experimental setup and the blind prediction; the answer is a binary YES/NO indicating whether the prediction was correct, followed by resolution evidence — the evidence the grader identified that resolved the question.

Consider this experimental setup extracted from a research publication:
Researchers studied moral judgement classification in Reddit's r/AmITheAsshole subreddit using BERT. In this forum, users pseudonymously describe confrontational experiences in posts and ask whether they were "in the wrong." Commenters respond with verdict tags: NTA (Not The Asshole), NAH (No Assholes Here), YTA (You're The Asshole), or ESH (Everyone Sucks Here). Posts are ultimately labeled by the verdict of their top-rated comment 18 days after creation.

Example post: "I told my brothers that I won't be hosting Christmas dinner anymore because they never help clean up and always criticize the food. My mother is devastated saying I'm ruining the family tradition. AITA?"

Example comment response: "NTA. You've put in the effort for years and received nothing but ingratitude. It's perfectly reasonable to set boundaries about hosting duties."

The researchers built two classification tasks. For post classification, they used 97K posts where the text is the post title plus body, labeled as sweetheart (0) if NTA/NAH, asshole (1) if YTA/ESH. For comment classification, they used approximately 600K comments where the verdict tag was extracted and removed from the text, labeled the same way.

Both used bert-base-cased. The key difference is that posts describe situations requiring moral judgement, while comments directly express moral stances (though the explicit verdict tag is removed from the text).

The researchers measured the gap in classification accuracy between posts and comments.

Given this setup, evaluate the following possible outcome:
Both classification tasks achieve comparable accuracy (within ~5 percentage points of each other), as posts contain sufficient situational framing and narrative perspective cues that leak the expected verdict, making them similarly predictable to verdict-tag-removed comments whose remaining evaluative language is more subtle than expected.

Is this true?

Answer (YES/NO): NO